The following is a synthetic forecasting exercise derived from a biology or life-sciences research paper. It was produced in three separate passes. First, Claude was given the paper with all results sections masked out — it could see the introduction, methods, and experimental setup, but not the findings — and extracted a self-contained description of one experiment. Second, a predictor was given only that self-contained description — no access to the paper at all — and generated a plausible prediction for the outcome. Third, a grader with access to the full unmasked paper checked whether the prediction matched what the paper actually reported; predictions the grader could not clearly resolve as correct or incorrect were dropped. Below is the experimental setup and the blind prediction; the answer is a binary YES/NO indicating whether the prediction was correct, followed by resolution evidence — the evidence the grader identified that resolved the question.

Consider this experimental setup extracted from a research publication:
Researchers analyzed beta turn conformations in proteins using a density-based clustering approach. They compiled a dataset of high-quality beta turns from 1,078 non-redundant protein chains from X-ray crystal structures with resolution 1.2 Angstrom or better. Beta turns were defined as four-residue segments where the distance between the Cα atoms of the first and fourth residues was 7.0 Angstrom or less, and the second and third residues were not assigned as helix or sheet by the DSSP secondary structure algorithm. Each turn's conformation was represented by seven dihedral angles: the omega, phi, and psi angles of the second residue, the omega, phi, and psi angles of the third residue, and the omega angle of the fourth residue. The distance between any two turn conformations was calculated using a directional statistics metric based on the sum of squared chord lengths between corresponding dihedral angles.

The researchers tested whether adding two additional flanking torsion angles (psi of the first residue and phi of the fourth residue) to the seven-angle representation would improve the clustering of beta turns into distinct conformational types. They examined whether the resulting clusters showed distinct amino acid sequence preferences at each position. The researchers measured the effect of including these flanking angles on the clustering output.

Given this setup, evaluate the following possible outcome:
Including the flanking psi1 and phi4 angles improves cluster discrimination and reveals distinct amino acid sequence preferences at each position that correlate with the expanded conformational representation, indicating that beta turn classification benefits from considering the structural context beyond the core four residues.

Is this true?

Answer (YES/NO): NO